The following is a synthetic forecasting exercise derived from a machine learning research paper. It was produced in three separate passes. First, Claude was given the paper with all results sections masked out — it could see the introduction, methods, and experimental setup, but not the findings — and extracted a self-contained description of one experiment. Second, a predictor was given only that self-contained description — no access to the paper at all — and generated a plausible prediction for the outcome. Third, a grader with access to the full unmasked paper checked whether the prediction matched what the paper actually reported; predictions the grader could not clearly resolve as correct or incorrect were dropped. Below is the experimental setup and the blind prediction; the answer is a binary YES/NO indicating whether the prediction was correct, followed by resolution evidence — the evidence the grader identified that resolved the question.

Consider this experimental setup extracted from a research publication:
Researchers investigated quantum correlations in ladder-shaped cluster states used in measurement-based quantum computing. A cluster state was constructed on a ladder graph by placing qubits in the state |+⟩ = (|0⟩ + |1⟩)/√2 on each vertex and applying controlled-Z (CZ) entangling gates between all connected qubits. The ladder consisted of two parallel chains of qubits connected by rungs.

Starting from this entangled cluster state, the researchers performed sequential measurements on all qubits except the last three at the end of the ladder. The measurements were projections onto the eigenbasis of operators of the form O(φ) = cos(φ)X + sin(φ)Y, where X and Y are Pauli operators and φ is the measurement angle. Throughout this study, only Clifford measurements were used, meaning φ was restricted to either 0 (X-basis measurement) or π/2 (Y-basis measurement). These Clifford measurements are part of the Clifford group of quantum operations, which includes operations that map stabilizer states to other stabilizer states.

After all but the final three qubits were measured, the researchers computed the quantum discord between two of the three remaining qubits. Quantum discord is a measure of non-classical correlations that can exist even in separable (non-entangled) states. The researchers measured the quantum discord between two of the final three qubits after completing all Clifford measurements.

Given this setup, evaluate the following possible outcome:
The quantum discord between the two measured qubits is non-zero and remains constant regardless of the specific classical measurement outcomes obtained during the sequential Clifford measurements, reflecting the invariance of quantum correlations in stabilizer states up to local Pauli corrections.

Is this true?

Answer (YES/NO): NO